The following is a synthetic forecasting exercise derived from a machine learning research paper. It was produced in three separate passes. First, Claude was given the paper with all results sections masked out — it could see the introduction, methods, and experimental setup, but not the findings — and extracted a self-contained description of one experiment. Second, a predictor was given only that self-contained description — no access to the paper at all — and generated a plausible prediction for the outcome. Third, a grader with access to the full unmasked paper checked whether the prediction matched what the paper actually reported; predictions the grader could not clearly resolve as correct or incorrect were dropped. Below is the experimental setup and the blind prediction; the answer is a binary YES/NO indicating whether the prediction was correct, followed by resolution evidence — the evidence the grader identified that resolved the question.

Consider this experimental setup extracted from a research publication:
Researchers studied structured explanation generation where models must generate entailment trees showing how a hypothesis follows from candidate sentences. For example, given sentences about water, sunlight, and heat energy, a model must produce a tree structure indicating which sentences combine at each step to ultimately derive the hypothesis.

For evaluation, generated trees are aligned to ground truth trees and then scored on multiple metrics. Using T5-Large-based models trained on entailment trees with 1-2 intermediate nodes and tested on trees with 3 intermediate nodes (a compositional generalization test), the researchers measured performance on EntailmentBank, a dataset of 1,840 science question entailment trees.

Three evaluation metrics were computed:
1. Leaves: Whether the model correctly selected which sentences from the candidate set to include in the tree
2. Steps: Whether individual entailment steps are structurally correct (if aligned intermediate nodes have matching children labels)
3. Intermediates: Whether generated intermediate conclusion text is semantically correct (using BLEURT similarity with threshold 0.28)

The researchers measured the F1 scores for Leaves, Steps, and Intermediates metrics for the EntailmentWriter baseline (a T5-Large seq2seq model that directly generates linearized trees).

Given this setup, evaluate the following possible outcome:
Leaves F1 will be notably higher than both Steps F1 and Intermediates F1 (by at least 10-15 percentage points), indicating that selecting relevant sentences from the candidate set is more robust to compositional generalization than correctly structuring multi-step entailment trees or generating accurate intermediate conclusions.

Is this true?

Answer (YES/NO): YES